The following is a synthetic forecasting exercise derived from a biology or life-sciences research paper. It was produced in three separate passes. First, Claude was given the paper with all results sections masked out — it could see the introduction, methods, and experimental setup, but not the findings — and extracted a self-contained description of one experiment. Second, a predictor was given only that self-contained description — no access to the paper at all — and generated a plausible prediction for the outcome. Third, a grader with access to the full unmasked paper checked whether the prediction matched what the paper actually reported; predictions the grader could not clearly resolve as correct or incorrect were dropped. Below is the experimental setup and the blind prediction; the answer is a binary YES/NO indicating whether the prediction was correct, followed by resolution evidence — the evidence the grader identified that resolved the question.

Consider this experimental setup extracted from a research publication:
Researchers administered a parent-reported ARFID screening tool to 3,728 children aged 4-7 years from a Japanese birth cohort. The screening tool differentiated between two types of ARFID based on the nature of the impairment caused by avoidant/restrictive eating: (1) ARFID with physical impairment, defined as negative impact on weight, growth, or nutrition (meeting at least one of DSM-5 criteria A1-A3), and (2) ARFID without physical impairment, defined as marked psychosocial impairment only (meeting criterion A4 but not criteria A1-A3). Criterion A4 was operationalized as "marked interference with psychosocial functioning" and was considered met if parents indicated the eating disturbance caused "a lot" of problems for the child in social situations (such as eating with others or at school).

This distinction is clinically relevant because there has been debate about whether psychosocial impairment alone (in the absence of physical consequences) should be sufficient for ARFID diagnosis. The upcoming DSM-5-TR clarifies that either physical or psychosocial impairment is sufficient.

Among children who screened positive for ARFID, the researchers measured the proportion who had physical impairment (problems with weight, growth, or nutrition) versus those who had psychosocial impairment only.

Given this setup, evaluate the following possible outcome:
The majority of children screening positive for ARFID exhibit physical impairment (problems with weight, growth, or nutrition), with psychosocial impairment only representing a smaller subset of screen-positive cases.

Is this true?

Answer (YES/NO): NO